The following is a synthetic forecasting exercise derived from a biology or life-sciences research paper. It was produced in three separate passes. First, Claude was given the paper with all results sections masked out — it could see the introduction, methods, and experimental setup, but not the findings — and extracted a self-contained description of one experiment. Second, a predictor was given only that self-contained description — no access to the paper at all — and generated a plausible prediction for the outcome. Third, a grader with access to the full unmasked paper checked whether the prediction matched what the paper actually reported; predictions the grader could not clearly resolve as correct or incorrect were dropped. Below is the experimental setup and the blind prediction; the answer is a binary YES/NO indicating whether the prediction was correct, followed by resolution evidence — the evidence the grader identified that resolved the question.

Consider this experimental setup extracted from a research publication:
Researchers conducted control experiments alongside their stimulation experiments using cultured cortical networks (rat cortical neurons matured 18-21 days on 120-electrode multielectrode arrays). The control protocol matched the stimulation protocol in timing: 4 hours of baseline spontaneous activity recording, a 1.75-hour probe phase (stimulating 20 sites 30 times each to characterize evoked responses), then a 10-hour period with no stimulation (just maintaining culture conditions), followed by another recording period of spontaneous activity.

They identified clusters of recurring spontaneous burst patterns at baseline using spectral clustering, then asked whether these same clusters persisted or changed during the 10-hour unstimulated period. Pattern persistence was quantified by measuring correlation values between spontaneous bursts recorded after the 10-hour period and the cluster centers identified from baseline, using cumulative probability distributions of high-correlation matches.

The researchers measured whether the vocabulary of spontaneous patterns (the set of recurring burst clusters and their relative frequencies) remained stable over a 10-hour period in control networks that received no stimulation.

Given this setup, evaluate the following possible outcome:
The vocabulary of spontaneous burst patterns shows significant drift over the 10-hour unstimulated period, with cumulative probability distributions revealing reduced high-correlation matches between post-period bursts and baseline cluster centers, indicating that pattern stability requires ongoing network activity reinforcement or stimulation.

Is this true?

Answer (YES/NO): NO